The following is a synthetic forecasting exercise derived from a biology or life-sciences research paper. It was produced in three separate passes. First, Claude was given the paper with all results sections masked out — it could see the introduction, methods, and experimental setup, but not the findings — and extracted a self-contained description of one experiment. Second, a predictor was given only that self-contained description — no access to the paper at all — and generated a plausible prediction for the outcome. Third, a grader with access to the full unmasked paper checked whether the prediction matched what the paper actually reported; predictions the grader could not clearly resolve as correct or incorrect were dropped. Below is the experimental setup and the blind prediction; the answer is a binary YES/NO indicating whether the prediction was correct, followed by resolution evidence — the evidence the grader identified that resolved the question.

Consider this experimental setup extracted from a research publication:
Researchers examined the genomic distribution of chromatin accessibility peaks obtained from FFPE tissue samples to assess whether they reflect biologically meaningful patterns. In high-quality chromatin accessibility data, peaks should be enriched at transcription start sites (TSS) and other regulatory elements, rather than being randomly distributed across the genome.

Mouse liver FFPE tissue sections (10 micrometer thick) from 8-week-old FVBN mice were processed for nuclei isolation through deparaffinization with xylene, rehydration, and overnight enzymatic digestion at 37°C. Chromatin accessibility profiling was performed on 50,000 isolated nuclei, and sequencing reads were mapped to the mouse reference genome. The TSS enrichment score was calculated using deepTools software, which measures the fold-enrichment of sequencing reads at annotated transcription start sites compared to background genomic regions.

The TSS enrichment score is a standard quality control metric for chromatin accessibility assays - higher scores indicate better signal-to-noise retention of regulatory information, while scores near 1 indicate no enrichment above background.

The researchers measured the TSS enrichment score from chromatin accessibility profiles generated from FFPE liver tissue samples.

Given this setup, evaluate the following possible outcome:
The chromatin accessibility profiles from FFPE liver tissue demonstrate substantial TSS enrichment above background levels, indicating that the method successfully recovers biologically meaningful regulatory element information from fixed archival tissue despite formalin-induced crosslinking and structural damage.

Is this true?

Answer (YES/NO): YES